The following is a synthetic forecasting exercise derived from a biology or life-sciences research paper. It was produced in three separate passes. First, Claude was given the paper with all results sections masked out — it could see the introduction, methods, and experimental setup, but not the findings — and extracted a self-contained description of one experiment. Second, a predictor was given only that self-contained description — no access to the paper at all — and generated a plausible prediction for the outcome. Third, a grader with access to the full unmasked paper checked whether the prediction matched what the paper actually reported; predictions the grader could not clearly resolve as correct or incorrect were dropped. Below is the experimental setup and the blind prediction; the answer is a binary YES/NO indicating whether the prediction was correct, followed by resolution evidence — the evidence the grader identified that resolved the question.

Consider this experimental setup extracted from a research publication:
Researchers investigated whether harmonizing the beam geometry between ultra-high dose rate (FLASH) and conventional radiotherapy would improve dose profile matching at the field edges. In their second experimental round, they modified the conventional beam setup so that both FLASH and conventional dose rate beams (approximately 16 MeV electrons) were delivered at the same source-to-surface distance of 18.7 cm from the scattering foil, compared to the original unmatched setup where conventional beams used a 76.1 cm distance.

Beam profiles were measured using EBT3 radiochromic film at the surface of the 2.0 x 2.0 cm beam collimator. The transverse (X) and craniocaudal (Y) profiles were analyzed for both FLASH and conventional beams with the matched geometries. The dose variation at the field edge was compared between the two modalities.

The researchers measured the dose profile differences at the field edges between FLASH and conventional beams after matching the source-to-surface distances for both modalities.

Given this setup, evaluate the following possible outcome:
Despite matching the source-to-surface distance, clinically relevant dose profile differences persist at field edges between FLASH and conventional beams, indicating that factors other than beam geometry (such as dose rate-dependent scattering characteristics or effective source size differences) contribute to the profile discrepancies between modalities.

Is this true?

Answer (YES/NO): NO